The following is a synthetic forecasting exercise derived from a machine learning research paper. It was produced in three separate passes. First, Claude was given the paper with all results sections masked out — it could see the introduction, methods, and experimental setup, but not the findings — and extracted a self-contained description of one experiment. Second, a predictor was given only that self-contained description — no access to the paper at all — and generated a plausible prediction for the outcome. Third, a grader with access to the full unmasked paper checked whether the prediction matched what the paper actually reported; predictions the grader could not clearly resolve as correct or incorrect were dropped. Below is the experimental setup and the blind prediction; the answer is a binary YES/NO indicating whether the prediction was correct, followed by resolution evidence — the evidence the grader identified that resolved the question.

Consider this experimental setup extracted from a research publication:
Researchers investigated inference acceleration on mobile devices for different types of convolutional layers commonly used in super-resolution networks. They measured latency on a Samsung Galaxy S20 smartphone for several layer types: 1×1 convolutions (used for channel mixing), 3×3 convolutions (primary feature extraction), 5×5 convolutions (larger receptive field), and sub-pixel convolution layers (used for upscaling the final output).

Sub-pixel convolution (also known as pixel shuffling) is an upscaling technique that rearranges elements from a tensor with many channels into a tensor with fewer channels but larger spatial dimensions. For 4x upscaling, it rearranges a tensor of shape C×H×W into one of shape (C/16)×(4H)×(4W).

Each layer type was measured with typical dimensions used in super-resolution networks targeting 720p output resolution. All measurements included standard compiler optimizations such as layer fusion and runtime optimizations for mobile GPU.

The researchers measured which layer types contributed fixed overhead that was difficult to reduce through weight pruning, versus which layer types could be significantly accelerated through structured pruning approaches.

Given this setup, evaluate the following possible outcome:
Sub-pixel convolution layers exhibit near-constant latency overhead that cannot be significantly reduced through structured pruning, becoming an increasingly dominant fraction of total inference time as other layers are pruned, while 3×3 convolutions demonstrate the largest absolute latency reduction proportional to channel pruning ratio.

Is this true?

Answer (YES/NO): NO